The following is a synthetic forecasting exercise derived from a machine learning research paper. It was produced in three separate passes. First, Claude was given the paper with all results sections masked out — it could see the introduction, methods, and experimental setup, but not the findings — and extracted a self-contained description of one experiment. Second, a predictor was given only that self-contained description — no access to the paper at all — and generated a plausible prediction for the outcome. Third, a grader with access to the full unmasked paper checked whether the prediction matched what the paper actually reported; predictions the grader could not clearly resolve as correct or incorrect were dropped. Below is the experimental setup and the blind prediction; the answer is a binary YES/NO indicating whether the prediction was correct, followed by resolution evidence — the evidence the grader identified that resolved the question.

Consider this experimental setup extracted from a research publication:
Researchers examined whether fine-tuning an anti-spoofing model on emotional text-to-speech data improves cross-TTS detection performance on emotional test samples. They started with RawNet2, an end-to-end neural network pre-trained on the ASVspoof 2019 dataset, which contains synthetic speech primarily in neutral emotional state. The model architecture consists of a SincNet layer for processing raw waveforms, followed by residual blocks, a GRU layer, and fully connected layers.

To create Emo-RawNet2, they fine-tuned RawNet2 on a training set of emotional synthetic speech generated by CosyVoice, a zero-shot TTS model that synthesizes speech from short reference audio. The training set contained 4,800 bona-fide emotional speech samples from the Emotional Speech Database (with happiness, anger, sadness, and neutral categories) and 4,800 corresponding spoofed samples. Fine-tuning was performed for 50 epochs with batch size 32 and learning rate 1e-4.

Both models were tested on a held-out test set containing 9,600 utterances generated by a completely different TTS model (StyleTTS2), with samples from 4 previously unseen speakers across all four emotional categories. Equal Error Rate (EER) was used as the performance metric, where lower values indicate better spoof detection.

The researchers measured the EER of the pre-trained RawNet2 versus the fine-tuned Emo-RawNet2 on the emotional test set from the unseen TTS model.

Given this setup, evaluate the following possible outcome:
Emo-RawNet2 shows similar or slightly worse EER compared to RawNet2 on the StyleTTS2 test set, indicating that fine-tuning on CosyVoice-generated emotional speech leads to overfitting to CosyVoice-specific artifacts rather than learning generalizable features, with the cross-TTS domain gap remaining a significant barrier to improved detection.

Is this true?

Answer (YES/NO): NO